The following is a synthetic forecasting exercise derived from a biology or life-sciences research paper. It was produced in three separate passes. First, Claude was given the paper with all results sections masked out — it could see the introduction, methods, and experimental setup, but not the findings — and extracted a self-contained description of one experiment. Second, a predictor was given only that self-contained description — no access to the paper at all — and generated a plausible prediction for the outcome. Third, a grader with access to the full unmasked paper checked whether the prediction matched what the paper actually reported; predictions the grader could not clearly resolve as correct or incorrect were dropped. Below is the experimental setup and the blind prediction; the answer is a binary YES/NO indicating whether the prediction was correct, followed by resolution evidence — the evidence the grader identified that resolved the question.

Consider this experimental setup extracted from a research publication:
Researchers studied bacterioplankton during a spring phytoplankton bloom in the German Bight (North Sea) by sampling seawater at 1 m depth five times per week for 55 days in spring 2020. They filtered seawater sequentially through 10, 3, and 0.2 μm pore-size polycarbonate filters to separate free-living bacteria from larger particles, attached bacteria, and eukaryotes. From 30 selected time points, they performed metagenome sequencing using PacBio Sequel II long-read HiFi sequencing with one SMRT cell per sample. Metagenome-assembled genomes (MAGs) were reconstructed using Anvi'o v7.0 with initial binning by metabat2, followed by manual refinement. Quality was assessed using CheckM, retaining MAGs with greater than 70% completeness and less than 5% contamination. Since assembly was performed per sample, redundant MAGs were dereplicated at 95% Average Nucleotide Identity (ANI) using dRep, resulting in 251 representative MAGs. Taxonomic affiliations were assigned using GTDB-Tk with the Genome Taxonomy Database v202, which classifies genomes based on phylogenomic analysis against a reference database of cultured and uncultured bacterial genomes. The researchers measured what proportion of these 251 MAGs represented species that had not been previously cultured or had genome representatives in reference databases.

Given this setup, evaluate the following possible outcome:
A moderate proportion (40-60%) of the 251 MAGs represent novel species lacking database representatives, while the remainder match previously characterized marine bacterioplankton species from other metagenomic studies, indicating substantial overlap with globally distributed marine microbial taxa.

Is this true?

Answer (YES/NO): NO